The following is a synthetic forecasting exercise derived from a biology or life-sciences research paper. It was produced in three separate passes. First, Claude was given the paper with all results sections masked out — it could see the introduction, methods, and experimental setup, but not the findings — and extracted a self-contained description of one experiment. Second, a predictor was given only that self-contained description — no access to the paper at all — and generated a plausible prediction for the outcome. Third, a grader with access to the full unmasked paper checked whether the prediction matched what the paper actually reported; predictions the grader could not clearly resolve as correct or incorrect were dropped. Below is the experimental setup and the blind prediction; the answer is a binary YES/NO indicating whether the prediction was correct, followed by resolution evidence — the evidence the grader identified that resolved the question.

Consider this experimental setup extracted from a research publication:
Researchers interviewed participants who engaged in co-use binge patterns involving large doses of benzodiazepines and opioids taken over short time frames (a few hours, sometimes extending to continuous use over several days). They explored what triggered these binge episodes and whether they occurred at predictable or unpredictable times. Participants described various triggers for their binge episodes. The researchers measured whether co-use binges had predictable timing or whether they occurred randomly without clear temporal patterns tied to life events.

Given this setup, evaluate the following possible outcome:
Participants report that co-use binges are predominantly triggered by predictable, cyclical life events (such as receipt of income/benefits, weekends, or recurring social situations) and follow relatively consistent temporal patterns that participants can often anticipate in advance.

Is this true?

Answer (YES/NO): NO